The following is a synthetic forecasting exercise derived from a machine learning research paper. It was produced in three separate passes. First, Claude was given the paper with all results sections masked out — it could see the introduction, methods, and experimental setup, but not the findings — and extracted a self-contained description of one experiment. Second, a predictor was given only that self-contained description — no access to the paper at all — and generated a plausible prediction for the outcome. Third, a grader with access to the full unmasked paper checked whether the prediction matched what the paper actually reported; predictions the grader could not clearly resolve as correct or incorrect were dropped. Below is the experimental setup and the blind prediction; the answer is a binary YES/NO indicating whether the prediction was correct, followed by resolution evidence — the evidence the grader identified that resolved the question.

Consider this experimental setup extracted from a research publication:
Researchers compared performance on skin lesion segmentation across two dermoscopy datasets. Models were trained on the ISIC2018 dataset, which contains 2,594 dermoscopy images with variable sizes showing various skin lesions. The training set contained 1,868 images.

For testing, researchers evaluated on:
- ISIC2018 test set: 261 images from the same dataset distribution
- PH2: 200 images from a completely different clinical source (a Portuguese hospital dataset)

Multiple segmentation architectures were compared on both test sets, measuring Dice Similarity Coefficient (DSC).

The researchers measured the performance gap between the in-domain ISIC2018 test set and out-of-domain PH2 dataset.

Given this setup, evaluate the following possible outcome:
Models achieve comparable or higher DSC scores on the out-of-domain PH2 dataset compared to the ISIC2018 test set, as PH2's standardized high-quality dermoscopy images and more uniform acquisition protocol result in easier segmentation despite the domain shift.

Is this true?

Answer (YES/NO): YES